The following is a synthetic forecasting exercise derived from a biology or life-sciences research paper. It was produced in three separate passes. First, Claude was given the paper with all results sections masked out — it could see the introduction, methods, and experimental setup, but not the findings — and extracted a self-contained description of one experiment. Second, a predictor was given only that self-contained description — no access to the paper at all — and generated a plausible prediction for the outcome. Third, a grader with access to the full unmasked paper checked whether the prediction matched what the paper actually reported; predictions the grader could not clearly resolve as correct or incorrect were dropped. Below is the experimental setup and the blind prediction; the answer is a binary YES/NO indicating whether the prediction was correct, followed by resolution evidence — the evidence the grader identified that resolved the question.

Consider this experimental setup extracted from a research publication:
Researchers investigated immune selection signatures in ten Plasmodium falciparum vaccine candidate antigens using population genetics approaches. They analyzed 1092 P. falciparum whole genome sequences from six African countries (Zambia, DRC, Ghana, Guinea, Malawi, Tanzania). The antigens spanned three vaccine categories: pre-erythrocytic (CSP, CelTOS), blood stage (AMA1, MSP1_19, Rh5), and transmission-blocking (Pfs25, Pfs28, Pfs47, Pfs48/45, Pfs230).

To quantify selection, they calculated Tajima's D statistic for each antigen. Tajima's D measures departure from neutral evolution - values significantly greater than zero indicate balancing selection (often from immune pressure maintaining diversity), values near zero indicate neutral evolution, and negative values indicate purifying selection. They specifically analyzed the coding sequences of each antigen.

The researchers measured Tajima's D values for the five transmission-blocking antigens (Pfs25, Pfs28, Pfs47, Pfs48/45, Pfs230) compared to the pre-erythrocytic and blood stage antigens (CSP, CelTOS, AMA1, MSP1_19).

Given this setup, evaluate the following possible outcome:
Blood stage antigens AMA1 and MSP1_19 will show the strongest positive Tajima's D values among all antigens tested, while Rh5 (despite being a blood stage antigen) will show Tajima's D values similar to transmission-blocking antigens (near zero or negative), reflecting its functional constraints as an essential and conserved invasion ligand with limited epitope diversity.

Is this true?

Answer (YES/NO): NO